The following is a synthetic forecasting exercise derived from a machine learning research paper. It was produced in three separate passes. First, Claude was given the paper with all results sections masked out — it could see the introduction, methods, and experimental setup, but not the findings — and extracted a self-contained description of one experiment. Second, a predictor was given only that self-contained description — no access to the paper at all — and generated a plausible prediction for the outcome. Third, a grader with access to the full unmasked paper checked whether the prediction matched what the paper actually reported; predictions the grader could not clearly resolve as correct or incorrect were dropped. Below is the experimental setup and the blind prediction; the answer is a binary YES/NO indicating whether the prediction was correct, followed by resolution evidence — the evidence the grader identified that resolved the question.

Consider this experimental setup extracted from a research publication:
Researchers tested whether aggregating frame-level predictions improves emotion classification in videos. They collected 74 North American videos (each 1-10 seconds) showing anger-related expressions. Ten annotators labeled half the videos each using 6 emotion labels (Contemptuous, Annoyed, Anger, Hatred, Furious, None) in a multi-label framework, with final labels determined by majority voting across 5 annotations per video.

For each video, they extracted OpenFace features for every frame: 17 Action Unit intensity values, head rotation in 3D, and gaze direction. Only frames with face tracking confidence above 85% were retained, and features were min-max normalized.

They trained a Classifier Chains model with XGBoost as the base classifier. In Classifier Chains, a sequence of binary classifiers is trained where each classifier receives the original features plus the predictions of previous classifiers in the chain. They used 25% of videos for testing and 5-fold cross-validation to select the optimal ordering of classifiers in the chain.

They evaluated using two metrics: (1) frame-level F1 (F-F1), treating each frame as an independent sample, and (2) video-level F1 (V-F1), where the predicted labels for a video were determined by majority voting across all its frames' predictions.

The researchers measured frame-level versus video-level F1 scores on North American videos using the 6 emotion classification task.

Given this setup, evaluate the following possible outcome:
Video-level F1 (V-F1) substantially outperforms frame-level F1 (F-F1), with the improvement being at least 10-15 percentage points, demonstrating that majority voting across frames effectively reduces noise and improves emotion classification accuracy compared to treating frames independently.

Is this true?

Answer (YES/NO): NO